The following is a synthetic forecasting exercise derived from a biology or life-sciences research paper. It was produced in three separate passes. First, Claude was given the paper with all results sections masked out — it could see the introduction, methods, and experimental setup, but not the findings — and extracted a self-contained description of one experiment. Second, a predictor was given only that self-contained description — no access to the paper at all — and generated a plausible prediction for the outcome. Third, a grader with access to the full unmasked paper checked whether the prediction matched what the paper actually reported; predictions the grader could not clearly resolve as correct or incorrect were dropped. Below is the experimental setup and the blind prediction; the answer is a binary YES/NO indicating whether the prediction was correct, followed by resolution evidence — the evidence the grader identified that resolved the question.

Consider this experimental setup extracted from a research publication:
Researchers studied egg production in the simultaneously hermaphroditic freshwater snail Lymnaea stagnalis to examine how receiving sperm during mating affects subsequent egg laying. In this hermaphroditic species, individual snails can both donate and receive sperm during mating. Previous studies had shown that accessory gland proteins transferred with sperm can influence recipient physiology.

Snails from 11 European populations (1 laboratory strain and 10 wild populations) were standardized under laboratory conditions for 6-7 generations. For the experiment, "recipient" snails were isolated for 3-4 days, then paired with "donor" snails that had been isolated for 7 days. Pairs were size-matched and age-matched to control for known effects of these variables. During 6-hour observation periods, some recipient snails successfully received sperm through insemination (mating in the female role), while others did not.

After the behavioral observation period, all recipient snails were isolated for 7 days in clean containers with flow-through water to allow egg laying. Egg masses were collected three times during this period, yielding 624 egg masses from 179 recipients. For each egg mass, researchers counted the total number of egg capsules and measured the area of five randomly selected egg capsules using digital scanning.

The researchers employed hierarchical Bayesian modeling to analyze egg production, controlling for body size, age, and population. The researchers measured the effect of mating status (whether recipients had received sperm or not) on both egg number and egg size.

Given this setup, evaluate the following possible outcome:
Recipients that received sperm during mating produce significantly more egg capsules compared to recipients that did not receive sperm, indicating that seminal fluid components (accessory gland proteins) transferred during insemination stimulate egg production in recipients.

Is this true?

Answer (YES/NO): NO